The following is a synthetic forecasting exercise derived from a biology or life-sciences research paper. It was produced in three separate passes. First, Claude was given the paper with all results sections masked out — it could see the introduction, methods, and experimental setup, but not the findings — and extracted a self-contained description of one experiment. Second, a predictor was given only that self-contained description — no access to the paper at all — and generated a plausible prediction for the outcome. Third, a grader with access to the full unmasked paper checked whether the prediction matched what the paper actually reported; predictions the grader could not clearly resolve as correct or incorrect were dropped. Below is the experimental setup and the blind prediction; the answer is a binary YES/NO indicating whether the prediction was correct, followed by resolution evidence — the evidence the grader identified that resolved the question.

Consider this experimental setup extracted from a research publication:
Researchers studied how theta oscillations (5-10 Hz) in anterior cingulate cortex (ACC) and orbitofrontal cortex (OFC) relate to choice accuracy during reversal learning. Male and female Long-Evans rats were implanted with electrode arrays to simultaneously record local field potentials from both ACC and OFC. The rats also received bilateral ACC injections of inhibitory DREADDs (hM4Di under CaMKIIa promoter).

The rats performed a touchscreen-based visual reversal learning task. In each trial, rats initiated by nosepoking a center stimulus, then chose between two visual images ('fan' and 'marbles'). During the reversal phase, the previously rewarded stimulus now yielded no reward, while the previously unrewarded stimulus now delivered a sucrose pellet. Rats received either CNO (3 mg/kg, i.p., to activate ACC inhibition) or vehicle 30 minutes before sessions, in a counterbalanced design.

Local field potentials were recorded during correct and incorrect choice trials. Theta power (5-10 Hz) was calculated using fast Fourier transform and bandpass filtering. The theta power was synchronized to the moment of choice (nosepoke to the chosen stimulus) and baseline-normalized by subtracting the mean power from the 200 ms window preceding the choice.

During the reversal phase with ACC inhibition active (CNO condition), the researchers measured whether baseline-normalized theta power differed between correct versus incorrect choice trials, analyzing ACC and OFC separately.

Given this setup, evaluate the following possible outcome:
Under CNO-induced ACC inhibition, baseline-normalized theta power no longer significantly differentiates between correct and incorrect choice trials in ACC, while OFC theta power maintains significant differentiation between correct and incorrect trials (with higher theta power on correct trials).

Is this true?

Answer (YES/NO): YES